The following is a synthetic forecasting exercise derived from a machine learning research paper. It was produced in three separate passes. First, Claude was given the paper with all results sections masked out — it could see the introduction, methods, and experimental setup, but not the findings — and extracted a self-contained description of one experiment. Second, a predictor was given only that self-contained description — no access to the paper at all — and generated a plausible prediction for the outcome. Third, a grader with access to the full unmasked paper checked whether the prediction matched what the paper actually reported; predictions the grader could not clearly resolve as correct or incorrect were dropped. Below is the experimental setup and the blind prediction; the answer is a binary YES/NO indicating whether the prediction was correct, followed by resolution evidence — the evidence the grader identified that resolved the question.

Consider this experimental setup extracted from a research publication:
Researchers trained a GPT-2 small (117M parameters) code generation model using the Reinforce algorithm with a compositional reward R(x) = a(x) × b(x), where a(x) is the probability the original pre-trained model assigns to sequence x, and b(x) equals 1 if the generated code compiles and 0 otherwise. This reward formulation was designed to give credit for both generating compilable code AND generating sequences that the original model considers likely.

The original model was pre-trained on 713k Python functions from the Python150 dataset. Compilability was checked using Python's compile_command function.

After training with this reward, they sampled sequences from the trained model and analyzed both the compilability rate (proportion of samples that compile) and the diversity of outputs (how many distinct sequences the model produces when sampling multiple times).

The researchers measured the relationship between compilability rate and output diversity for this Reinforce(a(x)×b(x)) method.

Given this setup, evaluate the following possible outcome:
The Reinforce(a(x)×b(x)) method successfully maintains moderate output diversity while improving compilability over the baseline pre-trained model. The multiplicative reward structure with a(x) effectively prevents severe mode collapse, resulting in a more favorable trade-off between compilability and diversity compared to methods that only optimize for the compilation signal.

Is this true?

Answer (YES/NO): NO